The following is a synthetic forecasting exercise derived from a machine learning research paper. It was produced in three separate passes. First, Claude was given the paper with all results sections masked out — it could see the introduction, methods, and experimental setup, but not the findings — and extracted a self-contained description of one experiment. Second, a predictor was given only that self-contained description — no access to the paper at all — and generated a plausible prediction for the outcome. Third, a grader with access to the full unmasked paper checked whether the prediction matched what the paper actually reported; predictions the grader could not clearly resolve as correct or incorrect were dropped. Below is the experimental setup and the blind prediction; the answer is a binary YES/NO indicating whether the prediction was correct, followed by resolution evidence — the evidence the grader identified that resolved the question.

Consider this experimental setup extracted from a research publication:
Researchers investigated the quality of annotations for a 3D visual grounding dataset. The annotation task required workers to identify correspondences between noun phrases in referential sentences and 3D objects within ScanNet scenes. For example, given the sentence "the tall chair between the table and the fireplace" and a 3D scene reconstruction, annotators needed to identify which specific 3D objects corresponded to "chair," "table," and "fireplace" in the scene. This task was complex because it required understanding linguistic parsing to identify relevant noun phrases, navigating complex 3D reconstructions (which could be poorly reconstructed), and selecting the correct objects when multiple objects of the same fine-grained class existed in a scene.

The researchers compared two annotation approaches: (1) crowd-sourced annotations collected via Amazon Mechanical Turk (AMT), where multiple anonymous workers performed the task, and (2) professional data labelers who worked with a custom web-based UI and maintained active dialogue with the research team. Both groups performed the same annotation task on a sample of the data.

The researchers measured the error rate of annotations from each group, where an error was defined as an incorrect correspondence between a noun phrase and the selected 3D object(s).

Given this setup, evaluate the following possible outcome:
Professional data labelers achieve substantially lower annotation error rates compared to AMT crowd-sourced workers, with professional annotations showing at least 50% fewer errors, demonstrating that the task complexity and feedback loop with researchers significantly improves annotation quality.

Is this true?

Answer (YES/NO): YES